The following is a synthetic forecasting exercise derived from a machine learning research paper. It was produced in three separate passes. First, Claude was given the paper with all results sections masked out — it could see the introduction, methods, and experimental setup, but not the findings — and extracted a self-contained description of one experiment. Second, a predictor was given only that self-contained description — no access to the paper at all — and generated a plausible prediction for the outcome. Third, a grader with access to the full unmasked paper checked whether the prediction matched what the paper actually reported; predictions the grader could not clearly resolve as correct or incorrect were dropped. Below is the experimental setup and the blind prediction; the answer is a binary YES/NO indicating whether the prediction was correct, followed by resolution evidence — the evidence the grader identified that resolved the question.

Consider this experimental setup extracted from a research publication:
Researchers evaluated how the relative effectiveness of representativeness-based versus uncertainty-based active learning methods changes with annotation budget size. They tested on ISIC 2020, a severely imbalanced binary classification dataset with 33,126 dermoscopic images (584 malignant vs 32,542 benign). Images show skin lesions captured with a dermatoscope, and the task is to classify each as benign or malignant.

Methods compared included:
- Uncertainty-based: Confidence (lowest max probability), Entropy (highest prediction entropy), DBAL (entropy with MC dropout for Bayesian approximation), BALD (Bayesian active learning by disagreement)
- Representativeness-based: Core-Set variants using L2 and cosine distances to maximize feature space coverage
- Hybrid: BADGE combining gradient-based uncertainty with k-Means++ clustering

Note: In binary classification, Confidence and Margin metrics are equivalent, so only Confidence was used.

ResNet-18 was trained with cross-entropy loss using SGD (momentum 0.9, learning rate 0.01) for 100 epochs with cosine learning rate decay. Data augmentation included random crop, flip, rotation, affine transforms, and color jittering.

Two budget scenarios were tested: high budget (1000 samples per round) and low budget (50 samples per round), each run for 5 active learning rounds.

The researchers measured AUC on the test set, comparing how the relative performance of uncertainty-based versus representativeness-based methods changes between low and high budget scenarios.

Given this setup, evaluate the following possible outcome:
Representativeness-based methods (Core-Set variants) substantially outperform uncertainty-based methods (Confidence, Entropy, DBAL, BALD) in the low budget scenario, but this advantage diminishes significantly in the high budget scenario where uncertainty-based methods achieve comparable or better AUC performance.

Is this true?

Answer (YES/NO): YES